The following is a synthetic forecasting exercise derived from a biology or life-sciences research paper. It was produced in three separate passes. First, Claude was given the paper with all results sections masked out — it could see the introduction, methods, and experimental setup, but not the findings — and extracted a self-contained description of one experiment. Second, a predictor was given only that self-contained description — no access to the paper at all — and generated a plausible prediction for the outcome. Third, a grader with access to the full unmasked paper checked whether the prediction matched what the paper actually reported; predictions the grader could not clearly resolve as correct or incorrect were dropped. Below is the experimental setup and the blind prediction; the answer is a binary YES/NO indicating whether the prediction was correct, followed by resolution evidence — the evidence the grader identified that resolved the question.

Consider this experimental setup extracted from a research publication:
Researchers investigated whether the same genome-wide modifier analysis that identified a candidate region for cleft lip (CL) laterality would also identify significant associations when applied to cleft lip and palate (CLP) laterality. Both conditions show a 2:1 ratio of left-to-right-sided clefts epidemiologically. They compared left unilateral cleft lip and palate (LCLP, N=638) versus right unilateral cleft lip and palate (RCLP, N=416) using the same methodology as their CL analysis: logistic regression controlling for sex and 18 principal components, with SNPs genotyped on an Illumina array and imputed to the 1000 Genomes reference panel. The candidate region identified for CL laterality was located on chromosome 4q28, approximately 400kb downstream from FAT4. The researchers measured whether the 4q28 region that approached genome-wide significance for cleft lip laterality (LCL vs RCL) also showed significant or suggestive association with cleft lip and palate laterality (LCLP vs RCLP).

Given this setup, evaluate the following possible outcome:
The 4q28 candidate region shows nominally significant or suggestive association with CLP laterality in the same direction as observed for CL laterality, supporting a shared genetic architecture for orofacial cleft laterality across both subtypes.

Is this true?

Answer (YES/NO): NO